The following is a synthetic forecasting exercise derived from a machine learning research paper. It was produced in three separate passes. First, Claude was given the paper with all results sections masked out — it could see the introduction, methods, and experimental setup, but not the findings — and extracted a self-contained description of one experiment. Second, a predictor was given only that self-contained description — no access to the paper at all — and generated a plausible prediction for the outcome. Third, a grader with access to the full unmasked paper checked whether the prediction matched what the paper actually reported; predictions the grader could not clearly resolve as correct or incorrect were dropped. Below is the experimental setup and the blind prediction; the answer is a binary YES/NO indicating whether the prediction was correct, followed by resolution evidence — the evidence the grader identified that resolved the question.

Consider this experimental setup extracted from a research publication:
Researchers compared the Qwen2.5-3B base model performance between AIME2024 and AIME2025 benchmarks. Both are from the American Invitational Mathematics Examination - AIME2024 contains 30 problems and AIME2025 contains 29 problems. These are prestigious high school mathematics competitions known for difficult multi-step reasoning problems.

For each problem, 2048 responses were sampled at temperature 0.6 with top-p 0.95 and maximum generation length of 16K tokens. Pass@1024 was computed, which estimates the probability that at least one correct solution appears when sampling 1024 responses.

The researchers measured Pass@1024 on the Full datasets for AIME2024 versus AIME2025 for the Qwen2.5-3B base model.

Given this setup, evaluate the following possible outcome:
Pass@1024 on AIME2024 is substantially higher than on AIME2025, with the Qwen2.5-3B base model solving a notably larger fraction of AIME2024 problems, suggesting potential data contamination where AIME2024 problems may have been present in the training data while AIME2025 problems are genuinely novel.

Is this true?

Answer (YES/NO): NO